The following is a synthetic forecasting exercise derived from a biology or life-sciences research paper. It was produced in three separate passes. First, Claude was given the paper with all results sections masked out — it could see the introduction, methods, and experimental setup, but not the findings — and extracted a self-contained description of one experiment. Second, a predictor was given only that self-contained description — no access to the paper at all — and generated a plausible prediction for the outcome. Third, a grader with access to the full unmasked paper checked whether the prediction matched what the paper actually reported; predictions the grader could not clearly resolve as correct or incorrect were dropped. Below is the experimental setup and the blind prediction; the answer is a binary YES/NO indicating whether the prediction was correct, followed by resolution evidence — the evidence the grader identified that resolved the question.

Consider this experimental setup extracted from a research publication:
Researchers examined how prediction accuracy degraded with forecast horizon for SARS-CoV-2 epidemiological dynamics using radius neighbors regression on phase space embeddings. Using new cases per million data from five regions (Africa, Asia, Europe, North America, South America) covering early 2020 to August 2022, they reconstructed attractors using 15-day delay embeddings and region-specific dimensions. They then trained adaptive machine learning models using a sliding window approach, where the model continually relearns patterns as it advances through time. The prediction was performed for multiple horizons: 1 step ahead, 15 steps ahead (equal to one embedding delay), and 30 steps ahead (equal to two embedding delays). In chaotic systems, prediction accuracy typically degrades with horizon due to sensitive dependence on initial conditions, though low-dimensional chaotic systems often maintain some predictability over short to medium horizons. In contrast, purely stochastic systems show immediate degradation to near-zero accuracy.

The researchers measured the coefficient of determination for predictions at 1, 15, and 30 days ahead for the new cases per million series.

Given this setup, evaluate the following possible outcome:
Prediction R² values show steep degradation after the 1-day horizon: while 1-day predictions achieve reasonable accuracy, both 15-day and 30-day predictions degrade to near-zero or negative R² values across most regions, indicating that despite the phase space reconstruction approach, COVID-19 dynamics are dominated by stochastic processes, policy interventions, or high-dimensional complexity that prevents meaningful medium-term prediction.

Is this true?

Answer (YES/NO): NO